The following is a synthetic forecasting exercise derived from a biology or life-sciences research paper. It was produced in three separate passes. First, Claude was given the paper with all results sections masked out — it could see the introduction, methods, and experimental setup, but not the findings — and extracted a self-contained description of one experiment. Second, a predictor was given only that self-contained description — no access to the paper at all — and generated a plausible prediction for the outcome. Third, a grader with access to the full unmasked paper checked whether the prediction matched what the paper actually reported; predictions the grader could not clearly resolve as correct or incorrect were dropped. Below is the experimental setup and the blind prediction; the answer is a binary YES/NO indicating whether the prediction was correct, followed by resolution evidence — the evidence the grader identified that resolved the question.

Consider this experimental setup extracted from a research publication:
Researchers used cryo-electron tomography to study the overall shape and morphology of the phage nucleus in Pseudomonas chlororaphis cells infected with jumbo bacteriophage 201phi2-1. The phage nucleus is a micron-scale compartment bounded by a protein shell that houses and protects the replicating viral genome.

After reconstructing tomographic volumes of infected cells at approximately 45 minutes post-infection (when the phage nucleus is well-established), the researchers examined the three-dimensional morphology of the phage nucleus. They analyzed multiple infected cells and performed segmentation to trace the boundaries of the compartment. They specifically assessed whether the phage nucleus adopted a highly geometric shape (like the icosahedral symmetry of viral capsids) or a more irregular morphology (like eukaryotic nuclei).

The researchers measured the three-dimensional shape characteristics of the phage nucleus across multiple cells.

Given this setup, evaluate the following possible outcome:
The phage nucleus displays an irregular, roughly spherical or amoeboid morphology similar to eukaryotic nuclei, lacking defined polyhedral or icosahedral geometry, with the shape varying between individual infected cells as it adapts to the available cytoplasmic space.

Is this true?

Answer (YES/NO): YES